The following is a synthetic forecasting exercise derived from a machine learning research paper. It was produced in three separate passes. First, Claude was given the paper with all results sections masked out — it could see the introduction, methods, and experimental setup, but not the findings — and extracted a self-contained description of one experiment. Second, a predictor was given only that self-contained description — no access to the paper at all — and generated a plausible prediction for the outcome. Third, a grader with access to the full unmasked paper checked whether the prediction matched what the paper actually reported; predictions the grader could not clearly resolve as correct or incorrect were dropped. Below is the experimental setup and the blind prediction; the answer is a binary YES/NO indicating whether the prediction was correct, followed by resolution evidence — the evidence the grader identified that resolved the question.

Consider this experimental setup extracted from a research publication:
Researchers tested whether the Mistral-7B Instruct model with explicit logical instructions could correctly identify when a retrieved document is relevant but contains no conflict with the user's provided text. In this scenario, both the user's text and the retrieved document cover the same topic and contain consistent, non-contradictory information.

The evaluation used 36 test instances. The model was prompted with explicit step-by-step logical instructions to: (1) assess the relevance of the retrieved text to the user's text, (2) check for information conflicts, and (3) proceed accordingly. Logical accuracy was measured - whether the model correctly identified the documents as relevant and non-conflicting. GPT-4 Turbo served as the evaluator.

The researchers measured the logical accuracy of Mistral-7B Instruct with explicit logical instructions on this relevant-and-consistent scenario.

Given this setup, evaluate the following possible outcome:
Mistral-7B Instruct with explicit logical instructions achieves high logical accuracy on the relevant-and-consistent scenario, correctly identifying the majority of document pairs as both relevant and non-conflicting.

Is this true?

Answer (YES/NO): NO